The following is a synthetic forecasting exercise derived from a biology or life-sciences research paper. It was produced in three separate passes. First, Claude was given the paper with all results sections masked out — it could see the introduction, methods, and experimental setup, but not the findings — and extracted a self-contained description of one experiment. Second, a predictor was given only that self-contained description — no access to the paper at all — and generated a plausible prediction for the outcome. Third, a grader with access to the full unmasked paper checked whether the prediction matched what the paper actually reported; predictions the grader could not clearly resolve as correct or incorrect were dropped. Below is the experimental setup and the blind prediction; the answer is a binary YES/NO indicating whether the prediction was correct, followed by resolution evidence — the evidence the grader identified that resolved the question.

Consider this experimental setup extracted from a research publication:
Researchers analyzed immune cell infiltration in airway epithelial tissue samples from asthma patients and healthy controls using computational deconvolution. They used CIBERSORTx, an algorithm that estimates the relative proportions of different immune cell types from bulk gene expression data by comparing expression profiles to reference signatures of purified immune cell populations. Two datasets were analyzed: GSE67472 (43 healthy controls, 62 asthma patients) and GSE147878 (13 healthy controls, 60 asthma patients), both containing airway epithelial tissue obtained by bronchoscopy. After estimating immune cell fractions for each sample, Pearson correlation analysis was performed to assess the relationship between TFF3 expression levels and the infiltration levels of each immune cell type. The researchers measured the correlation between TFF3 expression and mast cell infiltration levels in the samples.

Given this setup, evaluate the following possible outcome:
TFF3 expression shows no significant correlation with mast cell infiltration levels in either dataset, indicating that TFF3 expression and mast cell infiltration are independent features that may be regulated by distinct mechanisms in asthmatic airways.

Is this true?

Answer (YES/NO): NO